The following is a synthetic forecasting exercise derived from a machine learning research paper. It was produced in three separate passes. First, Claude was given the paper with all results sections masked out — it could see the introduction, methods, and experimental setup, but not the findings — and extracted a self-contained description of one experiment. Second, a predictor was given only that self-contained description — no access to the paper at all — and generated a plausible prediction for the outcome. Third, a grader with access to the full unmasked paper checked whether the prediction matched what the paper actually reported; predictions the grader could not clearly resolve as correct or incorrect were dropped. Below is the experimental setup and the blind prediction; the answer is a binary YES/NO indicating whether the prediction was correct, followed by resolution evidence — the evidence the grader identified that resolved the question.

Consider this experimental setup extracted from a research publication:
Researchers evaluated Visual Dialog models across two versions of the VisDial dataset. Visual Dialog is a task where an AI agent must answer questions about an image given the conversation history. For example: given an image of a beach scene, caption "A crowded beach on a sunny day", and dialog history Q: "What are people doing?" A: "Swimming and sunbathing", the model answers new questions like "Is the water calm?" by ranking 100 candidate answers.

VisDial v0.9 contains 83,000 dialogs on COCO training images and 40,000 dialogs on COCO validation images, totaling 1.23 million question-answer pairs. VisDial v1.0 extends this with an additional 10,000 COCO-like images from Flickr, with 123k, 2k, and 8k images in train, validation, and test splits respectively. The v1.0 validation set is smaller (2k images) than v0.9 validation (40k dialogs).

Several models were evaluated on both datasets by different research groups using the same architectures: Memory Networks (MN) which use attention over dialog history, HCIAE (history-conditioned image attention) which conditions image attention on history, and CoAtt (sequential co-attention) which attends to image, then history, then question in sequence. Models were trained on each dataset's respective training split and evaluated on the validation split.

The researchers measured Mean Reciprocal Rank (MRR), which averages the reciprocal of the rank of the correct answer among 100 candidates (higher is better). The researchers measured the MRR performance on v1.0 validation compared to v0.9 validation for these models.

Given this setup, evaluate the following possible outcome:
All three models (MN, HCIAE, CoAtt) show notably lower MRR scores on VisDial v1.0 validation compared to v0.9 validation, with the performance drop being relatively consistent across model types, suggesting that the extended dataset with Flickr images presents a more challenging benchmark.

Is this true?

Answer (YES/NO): YES